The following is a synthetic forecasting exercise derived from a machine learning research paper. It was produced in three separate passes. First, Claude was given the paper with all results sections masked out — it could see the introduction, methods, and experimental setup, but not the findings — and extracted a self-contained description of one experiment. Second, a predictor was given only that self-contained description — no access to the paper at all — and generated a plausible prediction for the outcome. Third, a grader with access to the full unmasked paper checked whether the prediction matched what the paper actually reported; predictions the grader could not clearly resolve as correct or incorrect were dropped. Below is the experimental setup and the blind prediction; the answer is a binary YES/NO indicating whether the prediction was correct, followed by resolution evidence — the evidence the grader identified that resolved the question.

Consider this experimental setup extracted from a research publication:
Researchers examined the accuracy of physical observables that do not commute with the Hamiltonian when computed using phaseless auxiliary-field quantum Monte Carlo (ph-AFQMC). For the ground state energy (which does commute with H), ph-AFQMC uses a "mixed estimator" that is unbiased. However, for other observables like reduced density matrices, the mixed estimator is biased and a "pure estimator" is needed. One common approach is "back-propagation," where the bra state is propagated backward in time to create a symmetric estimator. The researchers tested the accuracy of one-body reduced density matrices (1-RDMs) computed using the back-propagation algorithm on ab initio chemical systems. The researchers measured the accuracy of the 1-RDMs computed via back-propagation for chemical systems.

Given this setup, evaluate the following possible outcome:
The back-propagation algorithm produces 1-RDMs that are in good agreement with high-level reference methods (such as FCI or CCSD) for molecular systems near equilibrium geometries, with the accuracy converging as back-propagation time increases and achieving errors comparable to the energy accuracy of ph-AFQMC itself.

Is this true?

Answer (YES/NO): NO